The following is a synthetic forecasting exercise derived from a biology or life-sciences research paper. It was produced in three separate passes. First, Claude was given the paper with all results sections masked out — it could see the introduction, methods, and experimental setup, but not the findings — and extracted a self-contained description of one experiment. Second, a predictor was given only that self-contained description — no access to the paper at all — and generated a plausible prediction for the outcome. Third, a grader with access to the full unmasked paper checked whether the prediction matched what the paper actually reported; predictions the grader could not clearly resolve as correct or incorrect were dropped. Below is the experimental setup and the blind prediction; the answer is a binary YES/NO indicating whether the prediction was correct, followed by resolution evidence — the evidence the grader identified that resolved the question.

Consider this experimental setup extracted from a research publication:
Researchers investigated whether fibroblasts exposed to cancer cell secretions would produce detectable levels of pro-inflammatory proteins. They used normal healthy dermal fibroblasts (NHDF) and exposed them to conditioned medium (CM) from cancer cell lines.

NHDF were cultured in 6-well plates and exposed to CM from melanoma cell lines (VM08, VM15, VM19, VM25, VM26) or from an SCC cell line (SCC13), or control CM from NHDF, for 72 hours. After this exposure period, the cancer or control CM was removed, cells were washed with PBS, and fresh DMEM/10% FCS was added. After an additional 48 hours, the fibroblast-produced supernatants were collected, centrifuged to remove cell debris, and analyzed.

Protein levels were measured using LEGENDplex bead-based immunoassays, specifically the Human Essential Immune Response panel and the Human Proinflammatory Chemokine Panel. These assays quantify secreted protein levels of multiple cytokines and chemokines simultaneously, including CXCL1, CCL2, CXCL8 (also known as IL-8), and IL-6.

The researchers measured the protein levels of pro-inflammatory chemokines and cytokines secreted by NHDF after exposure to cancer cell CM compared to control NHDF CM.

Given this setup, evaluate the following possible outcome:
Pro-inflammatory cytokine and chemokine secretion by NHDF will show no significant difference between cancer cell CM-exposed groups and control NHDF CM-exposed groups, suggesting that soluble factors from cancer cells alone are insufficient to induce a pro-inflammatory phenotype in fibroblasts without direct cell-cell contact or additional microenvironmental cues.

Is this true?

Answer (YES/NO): NO